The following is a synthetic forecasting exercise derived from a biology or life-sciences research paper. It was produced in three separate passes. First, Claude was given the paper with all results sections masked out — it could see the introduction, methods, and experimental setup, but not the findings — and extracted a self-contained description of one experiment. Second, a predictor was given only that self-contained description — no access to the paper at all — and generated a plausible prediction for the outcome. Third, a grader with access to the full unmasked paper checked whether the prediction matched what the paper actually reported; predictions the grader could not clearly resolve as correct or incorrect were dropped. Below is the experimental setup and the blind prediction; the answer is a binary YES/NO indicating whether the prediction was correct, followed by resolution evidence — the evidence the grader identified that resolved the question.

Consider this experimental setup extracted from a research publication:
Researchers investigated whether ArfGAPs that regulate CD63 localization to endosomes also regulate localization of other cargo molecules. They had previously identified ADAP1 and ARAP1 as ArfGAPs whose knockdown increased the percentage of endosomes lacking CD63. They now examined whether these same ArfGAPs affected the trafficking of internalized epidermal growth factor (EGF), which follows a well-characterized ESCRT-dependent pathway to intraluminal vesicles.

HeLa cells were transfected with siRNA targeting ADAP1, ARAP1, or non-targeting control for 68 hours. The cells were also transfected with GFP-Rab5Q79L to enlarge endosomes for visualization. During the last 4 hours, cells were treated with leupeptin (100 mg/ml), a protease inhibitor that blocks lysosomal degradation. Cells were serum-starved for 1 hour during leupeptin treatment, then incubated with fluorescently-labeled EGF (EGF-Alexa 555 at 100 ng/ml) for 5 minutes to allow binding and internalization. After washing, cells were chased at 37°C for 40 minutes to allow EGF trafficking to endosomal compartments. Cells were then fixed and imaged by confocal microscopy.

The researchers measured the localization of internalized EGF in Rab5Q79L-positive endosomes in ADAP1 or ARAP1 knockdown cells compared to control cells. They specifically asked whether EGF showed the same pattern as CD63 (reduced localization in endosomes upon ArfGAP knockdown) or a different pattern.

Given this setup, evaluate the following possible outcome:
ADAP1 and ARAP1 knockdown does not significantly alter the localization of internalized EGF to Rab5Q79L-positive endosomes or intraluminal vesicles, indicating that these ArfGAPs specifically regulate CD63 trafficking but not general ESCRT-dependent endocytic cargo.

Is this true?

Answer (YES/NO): NO